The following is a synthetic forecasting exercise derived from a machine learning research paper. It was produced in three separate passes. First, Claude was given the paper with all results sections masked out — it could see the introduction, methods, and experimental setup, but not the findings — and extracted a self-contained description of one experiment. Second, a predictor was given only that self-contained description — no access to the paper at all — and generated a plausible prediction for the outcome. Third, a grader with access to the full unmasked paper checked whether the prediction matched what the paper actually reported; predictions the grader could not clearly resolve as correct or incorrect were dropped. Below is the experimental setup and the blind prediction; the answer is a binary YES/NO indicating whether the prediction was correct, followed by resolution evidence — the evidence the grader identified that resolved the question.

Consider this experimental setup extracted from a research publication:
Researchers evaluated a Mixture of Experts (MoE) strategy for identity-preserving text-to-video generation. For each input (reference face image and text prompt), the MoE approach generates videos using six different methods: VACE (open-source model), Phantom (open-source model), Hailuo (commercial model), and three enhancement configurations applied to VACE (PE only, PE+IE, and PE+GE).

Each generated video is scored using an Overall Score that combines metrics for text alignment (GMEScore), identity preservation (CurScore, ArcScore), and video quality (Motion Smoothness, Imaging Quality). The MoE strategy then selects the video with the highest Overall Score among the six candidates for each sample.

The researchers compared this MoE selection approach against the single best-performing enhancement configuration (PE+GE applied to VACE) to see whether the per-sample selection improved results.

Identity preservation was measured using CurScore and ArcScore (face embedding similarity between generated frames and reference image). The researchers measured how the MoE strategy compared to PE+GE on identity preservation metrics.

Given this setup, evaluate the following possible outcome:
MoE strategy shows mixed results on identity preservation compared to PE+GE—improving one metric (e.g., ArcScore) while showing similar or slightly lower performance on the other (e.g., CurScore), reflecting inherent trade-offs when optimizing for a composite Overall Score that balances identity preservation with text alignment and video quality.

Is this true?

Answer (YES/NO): NO